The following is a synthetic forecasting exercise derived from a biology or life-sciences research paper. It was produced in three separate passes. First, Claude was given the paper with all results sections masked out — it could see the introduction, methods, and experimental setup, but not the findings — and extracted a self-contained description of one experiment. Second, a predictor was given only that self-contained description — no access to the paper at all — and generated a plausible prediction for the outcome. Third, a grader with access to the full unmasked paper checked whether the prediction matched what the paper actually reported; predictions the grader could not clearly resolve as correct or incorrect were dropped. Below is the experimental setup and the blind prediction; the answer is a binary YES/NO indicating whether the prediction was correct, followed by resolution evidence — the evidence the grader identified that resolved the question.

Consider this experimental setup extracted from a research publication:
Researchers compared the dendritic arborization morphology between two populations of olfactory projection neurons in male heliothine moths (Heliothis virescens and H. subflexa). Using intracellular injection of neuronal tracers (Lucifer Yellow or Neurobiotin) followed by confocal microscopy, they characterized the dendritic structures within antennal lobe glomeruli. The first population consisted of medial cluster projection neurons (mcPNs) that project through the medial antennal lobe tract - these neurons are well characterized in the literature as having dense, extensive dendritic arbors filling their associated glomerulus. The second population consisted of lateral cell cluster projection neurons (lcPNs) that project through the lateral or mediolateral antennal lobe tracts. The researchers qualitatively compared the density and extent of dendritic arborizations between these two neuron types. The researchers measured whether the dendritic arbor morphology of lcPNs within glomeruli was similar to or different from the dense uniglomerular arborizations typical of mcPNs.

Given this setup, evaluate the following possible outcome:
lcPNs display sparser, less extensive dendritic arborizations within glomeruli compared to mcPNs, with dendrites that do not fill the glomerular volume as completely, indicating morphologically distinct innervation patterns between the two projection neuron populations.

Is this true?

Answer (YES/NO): YES